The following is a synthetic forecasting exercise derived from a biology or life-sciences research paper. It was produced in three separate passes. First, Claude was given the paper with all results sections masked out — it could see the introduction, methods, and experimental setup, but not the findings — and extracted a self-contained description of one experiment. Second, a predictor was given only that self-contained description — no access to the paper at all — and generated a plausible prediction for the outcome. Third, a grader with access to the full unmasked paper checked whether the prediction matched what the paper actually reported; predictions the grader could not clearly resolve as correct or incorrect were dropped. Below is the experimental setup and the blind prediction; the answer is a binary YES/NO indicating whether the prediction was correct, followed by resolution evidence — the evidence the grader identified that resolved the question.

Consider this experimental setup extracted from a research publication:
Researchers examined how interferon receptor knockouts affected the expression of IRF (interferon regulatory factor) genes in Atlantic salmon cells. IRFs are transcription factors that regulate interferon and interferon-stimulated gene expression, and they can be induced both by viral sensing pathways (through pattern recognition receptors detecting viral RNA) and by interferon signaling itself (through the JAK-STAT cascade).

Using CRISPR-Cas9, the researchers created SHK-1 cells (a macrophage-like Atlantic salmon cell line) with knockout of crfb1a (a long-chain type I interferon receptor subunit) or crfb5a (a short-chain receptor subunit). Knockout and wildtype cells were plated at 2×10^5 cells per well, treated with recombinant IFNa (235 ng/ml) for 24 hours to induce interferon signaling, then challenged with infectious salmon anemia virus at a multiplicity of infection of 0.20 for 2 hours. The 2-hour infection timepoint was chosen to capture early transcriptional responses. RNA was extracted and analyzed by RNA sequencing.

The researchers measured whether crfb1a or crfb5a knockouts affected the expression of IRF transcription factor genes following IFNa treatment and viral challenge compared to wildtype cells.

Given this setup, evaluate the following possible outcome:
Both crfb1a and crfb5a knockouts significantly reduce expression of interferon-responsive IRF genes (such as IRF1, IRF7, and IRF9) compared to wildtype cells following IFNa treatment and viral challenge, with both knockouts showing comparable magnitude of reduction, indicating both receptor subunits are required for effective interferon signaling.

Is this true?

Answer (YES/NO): NO